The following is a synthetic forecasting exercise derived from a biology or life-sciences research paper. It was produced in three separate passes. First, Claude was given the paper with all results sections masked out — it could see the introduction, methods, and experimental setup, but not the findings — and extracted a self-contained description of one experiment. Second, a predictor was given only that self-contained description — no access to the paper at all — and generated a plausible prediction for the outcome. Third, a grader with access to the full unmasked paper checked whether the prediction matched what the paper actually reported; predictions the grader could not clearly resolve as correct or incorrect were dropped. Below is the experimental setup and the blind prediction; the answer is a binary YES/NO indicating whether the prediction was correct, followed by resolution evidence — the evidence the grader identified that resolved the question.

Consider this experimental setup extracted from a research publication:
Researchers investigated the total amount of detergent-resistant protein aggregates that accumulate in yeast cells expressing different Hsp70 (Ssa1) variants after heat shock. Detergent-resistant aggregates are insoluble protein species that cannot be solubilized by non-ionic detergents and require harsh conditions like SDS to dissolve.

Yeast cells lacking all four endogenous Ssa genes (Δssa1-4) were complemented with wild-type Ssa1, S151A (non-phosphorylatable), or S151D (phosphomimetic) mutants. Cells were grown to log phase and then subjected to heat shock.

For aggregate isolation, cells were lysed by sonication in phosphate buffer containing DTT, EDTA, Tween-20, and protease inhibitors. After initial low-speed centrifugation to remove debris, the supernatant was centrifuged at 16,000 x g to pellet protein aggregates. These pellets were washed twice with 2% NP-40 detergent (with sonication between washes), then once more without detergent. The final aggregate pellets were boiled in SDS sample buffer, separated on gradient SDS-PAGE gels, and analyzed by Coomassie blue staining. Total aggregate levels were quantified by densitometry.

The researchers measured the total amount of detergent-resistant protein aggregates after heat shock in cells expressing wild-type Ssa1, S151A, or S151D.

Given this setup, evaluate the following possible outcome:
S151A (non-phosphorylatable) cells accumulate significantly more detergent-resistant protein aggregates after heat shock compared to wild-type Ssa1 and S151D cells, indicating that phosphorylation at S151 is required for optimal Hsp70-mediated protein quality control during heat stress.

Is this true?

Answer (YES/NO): NO